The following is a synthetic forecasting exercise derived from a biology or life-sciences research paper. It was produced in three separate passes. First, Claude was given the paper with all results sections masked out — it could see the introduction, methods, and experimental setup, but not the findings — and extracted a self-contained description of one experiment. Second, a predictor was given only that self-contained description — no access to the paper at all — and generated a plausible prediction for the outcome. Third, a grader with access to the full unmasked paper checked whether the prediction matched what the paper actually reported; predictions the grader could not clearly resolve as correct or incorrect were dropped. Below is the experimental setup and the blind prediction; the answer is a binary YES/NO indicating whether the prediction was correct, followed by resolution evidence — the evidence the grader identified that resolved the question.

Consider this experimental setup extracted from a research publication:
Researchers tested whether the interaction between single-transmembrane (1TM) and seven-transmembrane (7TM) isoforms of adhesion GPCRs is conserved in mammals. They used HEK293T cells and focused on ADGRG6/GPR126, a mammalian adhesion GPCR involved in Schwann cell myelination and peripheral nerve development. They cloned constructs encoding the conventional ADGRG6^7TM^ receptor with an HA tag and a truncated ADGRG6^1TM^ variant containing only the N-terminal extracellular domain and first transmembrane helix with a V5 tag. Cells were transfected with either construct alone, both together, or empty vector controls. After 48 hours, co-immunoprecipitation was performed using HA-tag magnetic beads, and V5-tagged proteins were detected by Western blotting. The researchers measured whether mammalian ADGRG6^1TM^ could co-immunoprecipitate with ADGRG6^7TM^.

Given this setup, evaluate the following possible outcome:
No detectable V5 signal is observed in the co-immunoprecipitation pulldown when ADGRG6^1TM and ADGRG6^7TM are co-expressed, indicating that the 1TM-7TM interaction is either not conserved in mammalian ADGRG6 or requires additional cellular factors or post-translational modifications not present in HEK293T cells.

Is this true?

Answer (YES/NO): NO